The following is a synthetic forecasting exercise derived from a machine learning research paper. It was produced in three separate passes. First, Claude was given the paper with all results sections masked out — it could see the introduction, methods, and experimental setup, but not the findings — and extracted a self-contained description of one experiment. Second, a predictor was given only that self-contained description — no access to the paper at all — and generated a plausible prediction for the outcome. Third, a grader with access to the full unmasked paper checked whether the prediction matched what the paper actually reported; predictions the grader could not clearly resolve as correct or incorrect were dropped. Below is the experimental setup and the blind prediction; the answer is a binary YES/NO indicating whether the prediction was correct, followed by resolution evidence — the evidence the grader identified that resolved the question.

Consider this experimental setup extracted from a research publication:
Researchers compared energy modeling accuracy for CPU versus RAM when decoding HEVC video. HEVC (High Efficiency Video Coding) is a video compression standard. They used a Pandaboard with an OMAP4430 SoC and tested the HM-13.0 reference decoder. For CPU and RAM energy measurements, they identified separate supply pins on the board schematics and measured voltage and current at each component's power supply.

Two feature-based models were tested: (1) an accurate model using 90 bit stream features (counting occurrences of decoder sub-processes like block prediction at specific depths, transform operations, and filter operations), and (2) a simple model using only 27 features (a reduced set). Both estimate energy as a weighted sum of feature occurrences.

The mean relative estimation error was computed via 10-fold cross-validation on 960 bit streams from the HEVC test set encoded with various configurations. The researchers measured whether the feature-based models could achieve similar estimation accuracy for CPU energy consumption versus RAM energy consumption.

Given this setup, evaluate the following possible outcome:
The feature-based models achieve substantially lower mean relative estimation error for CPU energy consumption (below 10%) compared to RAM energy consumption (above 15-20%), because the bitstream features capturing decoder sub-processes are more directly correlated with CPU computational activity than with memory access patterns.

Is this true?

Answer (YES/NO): YES